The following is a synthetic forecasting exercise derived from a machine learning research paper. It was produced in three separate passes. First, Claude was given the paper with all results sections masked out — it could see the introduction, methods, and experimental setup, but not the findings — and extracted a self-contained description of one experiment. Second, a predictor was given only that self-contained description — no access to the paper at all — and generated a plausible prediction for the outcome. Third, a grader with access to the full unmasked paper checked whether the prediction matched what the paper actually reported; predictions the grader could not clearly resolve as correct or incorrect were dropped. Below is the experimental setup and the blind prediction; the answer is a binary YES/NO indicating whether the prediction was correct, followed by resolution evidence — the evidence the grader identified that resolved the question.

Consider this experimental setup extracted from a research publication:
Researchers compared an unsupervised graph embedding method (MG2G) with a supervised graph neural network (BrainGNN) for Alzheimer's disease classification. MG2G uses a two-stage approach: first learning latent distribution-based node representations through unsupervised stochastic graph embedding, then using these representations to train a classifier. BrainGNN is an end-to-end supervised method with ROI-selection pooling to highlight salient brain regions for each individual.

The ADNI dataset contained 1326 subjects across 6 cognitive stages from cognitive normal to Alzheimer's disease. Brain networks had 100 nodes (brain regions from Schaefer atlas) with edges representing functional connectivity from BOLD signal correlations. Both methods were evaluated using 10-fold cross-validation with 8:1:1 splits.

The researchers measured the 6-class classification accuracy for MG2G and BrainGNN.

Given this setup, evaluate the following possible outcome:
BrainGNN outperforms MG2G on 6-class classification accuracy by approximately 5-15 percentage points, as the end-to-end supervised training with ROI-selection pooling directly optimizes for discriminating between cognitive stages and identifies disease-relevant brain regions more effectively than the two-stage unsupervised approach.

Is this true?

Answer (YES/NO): NO